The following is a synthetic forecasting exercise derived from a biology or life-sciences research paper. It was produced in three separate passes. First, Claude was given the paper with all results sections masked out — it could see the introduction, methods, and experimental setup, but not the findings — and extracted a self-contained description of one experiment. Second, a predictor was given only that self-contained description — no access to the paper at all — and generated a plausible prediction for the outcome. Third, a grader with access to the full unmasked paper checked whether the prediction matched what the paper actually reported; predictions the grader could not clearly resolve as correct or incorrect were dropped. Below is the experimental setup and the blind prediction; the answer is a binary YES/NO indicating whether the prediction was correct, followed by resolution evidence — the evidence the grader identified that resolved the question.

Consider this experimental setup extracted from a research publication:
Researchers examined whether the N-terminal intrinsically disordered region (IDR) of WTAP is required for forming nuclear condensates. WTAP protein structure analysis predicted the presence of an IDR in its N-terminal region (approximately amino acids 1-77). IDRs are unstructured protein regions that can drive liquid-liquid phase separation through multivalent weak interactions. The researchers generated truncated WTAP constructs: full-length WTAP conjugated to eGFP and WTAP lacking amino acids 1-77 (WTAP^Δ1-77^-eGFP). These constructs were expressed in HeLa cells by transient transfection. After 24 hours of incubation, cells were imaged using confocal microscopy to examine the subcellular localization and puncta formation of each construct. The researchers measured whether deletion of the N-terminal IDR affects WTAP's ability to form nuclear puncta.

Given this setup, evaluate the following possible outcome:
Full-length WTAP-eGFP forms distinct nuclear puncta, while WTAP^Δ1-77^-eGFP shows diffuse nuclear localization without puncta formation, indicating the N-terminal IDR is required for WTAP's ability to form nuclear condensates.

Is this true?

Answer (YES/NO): NO